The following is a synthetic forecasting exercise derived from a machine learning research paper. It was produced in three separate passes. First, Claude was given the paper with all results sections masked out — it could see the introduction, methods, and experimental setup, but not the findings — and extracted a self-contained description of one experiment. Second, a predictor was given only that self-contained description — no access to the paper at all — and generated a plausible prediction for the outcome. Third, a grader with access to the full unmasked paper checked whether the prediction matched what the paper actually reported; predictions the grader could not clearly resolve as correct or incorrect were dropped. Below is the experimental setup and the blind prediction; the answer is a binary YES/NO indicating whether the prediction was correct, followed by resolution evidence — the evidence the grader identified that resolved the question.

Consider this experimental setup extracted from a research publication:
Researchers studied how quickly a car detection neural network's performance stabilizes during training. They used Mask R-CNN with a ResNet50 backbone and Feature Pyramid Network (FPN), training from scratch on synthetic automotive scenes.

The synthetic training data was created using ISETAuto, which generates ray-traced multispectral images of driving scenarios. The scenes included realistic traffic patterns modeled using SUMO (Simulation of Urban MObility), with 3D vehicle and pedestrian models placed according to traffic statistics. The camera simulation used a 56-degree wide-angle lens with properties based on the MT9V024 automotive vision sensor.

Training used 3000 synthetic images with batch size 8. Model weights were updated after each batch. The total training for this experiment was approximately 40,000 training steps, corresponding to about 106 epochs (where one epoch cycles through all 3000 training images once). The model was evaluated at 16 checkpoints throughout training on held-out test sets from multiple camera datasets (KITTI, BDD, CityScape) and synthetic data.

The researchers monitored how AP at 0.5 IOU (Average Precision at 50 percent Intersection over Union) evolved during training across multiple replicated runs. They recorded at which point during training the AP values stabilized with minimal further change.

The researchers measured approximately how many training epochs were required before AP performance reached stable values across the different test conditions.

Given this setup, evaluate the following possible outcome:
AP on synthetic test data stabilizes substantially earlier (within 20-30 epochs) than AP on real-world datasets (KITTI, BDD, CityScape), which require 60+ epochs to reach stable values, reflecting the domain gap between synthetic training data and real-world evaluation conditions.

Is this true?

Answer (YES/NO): NO